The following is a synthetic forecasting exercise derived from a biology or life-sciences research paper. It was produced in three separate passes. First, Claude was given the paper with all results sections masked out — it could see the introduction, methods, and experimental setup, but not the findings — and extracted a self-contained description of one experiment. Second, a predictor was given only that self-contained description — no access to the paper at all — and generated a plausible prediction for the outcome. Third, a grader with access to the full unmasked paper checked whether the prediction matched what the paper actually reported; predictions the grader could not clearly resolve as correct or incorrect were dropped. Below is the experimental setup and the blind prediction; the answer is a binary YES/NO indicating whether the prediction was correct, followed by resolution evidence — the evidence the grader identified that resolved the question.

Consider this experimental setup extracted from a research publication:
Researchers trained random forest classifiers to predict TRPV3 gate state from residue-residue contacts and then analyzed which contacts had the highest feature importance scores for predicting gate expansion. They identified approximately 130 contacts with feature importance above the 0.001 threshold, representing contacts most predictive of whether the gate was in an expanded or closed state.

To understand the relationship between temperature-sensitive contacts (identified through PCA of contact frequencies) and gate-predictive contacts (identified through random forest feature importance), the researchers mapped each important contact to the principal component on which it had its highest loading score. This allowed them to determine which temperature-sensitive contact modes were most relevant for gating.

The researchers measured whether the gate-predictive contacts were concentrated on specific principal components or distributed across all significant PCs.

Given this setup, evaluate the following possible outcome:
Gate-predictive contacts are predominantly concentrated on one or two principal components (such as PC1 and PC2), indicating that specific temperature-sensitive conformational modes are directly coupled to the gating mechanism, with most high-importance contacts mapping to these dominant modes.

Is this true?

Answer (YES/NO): NO